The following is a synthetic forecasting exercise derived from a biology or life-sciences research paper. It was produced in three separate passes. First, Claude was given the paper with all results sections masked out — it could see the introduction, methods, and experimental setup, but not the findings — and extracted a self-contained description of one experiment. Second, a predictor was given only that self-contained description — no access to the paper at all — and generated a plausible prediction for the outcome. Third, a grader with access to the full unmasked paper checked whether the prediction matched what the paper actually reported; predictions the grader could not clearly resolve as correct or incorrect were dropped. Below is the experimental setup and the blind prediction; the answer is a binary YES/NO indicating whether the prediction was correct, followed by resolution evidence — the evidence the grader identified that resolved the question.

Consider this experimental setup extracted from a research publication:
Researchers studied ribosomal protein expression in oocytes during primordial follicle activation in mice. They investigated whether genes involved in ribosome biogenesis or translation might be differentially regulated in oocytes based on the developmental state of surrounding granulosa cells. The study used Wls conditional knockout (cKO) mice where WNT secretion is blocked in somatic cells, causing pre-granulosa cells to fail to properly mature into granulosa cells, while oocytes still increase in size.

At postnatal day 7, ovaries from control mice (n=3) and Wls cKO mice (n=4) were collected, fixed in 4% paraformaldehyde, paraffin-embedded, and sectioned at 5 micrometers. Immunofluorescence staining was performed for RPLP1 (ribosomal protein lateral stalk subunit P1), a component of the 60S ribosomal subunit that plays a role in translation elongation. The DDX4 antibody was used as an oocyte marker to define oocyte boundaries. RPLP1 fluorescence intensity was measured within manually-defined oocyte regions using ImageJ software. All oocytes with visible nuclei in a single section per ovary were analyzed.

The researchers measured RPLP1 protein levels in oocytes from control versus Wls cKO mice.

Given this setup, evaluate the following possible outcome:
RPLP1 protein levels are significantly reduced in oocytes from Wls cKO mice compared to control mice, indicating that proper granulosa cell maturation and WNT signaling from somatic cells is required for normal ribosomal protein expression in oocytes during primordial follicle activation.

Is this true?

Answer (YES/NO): NO